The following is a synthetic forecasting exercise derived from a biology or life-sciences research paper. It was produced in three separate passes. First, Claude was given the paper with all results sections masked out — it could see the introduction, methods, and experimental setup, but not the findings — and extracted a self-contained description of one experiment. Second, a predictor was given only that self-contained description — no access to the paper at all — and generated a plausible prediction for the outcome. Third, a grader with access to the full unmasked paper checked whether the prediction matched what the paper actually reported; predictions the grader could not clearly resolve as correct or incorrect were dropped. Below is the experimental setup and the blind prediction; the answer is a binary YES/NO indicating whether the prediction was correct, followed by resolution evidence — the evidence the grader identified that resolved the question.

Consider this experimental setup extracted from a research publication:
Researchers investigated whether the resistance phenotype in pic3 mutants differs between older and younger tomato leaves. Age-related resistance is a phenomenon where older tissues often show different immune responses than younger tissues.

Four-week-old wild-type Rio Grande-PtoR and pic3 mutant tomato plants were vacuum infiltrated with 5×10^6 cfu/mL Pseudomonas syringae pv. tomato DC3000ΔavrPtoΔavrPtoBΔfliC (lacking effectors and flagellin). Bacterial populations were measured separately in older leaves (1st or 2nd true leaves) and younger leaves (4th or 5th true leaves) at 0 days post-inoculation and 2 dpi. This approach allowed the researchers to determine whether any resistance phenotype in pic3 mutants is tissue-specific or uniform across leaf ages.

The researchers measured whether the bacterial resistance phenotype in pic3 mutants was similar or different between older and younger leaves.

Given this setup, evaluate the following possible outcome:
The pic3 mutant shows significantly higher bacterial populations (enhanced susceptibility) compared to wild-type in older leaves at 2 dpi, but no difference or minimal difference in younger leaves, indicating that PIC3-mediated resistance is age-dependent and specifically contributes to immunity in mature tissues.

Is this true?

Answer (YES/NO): NO